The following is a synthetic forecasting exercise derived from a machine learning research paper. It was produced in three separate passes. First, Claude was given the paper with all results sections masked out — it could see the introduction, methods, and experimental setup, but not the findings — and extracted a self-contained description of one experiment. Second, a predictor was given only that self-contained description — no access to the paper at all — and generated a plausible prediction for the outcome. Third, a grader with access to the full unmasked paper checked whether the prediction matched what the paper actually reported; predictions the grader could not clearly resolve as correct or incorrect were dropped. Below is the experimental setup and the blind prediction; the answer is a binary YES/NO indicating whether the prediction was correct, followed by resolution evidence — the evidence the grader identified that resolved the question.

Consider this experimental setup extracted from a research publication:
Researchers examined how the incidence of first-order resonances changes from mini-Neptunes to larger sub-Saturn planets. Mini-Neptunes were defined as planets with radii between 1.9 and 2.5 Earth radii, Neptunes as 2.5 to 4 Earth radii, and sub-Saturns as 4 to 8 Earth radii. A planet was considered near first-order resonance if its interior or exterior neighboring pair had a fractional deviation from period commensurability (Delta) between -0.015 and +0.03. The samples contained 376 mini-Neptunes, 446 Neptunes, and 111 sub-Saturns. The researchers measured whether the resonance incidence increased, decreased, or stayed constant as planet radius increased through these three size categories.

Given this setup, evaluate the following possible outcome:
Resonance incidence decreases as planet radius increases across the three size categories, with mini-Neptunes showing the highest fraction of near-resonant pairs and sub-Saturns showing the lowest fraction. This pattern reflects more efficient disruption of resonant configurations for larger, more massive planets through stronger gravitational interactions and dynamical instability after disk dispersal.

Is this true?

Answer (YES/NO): NO